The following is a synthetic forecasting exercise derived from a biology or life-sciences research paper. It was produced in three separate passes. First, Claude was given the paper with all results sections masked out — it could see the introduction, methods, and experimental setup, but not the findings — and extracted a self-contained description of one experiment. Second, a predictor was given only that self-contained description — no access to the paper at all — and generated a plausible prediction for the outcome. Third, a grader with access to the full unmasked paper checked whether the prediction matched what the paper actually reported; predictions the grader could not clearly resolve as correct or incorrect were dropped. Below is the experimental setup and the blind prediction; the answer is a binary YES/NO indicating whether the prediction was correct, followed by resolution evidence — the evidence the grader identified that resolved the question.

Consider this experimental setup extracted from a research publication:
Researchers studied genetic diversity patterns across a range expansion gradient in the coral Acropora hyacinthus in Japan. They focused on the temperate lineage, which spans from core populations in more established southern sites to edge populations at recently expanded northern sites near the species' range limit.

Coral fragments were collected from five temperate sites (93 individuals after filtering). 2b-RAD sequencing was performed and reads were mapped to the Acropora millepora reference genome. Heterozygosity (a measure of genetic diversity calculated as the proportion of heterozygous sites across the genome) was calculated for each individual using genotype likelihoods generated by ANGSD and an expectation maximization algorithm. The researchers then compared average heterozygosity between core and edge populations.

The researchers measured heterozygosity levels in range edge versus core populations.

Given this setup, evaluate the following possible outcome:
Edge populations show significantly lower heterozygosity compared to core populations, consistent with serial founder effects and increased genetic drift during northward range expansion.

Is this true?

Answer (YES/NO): YES